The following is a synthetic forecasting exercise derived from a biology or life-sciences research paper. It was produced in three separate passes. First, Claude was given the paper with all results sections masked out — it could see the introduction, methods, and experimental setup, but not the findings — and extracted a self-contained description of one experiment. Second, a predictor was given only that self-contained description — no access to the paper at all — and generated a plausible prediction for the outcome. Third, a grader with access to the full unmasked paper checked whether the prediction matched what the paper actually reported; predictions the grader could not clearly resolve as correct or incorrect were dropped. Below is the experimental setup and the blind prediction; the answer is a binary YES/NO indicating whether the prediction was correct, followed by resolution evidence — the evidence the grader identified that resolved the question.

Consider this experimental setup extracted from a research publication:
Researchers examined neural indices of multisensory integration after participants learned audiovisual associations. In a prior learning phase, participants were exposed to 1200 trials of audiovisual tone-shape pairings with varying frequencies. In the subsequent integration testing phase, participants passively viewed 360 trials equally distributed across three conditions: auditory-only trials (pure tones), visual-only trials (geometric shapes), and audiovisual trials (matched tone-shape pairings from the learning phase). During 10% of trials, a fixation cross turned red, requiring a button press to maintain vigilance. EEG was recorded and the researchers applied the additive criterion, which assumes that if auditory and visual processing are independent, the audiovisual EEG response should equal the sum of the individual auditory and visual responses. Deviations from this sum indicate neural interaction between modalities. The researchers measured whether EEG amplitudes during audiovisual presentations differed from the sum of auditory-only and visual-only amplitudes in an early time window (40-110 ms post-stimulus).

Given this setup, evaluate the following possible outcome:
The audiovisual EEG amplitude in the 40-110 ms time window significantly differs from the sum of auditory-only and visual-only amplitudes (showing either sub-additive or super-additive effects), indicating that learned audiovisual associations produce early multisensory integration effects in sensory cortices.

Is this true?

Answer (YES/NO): YES